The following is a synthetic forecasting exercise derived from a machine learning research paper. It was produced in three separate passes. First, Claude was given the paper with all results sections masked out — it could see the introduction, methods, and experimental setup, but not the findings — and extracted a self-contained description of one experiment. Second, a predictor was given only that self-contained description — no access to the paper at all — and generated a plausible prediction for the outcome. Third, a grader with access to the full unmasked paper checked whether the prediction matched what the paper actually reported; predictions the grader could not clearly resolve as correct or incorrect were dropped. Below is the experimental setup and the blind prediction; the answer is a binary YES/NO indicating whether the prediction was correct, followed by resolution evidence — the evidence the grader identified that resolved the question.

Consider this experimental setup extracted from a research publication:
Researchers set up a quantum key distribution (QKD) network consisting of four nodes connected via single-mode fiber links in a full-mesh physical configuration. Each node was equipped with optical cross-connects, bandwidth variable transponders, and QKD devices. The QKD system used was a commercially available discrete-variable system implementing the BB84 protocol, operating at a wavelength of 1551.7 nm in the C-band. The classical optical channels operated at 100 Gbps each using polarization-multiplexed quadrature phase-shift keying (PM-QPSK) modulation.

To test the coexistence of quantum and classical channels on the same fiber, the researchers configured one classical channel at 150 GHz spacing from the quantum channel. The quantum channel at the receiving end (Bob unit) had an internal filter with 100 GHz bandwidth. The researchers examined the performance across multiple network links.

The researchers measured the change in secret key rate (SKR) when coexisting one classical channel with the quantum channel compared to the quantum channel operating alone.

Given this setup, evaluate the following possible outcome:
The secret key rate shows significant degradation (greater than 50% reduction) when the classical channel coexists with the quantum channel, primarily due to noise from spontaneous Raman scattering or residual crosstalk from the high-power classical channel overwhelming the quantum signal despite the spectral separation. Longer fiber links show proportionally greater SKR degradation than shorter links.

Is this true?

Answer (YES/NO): NO